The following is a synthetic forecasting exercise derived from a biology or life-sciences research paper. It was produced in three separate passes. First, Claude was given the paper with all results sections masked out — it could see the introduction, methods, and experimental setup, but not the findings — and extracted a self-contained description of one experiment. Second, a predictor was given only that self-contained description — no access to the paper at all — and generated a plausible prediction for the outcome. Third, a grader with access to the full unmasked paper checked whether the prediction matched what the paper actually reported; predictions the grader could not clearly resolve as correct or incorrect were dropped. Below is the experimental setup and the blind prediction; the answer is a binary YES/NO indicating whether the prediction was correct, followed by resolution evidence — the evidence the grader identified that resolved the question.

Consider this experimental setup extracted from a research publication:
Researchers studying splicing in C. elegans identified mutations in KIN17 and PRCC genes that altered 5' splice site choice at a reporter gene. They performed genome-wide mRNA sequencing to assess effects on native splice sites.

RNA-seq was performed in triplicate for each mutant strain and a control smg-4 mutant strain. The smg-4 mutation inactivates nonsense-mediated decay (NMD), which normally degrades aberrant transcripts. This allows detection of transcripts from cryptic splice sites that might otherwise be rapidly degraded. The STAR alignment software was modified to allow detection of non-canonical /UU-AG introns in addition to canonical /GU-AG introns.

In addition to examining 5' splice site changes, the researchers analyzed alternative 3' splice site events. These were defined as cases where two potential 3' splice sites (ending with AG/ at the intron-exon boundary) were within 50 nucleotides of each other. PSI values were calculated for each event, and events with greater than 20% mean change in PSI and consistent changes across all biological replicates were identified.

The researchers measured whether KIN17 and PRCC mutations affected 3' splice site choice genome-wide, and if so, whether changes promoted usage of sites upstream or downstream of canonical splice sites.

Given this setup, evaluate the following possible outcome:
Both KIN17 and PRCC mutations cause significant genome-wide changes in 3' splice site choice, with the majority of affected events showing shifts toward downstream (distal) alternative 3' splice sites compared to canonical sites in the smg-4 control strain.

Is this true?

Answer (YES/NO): NO